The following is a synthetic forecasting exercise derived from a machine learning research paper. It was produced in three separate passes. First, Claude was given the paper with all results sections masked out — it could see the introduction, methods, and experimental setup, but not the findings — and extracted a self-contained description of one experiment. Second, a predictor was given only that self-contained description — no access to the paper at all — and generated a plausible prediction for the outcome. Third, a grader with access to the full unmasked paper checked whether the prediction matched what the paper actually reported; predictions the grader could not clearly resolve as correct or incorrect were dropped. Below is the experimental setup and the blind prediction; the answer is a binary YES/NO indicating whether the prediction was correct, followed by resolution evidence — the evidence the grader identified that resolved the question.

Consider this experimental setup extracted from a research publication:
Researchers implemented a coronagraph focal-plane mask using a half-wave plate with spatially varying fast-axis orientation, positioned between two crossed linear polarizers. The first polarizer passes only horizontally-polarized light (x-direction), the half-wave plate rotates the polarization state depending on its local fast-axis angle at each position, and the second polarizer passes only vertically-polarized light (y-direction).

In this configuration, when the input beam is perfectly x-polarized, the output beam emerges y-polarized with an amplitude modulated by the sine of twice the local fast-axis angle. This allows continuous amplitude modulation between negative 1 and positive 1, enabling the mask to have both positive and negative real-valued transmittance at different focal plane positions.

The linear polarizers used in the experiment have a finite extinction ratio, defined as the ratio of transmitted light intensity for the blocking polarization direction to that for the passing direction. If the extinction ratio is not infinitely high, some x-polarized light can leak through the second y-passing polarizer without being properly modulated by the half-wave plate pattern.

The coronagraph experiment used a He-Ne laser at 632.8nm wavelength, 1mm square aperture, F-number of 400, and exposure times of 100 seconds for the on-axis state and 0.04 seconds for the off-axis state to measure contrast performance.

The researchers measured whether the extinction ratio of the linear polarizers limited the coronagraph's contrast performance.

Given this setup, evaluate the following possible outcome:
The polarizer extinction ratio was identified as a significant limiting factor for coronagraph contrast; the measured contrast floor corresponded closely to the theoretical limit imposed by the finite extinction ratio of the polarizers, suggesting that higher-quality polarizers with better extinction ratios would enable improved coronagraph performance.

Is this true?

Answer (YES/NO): YES